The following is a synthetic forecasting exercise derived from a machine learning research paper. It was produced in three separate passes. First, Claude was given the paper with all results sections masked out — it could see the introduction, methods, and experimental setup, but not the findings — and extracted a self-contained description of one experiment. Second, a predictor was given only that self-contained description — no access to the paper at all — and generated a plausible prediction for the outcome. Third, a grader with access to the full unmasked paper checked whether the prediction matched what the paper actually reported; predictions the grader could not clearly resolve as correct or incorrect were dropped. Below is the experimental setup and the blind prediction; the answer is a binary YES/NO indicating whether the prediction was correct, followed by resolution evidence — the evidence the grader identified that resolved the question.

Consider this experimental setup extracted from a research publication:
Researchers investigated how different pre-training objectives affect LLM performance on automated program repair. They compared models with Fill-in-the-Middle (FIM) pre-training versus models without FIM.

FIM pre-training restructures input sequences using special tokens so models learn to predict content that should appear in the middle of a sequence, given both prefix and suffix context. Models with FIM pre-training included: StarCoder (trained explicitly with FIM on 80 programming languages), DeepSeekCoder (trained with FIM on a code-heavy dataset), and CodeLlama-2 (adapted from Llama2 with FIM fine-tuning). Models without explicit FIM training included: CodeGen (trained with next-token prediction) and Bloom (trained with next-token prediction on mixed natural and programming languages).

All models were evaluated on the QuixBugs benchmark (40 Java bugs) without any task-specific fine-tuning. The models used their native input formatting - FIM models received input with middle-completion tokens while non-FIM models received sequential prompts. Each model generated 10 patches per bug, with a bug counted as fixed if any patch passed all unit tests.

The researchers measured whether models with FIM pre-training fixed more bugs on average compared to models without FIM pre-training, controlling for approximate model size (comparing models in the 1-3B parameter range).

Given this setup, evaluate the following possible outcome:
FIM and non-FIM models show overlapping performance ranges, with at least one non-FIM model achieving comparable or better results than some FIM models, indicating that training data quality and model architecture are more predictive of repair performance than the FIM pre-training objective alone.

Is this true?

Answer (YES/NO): NO